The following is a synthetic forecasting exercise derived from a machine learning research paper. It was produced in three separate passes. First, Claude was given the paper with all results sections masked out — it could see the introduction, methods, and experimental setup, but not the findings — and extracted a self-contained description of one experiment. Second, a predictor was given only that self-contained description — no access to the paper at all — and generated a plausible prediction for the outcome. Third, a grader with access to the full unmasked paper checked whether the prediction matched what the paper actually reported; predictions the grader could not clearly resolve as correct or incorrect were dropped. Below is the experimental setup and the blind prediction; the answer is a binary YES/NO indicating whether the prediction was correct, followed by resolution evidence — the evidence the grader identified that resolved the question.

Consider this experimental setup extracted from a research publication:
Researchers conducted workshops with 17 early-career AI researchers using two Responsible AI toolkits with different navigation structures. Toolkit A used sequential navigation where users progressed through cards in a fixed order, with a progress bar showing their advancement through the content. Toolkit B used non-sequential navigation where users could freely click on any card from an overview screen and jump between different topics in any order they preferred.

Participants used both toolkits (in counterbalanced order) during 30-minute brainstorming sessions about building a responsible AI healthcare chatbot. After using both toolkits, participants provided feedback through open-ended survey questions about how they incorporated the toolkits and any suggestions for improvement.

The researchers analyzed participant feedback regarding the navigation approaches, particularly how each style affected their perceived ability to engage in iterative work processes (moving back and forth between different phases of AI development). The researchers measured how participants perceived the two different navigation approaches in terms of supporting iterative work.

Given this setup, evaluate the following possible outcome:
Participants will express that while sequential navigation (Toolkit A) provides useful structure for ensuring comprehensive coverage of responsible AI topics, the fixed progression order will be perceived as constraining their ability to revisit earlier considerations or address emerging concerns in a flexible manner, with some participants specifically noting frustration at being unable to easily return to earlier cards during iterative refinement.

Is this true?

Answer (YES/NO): NO